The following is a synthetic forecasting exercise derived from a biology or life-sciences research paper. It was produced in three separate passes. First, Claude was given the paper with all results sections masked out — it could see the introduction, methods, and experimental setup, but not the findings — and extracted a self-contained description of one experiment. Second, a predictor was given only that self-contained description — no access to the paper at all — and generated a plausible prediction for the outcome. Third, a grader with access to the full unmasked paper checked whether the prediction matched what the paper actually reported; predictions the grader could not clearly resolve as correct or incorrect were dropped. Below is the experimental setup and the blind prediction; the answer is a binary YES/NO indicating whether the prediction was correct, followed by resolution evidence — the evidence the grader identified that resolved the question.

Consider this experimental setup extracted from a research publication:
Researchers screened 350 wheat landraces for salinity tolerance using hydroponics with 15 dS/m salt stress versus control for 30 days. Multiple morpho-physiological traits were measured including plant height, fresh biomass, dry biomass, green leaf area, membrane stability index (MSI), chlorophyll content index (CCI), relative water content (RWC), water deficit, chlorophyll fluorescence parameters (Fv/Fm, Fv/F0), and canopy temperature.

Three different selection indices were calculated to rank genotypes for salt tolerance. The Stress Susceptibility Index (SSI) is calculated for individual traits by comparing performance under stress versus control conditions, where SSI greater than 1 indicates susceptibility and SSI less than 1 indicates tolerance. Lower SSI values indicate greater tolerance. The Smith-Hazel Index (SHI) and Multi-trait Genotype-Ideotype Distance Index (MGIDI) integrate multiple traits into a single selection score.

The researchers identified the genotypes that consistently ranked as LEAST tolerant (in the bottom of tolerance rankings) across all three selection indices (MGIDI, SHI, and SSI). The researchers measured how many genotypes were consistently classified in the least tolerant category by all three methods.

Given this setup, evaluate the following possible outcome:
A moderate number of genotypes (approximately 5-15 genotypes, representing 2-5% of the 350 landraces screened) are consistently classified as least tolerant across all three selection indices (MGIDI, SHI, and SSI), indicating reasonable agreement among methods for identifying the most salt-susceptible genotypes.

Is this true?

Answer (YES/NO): YES